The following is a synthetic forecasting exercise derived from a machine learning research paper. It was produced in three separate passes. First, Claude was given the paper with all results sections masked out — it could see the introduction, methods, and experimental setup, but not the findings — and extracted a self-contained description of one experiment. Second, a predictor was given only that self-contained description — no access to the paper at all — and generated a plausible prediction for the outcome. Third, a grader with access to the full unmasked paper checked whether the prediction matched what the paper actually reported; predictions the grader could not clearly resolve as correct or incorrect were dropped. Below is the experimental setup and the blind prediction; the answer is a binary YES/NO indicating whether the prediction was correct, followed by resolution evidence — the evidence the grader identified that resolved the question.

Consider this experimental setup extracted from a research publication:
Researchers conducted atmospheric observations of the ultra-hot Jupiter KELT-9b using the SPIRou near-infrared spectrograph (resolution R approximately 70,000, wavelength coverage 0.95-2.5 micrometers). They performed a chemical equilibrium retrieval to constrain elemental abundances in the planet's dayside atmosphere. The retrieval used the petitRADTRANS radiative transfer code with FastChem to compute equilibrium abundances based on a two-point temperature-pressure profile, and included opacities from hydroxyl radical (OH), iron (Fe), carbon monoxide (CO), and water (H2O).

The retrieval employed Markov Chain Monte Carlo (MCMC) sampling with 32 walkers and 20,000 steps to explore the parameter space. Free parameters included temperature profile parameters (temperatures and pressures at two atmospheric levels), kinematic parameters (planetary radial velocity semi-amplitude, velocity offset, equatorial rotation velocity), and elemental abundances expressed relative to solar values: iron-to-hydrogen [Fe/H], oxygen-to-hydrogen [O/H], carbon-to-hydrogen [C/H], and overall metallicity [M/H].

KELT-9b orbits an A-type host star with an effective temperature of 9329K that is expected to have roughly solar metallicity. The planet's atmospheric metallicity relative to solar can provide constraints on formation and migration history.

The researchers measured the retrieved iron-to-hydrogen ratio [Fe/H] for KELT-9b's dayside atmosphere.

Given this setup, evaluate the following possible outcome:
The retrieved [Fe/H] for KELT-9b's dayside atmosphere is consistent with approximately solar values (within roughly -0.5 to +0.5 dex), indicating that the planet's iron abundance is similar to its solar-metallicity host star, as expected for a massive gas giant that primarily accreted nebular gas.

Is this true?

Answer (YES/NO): NO